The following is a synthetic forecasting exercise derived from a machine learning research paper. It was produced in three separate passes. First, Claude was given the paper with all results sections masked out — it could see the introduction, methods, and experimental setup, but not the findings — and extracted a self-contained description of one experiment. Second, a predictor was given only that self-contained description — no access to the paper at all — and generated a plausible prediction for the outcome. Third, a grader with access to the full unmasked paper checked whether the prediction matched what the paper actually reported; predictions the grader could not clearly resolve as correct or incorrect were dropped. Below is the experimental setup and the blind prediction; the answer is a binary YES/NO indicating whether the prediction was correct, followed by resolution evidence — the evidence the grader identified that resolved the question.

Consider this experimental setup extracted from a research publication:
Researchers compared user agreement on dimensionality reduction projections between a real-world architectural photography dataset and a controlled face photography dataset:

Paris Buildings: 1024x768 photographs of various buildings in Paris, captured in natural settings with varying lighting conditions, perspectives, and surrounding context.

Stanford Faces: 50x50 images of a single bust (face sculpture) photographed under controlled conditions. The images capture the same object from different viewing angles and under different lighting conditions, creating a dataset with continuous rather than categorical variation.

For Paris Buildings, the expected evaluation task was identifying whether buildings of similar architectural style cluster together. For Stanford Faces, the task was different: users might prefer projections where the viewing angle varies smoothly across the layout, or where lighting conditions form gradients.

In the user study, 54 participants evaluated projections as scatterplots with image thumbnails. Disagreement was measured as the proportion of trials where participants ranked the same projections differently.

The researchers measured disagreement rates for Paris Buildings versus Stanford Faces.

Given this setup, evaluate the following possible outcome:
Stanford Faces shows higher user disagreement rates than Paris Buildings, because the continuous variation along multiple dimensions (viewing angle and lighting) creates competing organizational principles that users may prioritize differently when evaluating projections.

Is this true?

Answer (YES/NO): YES